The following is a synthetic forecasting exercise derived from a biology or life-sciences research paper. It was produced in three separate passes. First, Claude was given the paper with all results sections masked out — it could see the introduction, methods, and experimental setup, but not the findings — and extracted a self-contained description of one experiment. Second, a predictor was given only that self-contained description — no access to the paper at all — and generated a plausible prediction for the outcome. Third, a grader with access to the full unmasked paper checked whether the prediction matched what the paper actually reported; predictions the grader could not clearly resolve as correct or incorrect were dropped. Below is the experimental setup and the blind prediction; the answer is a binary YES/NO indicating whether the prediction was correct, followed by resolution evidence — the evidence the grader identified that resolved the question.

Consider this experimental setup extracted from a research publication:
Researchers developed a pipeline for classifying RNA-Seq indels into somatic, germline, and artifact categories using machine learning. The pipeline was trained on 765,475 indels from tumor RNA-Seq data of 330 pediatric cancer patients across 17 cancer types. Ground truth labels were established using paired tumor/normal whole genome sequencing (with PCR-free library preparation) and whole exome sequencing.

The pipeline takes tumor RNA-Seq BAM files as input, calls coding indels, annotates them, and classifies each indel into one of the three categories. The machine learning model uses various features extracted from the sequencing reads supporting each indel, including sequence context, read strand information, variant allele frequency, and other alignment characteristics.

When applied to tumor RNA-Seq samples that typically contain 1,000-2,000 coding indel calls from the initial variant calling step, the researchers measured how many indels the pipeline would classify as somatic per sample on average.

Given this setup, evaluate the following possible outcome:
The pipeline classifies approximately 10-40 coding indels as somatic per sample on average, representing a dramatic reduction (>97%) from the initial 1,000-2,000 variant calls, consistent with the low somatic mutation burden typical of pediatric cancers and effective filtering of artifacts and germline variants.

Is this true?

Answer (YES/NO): NO